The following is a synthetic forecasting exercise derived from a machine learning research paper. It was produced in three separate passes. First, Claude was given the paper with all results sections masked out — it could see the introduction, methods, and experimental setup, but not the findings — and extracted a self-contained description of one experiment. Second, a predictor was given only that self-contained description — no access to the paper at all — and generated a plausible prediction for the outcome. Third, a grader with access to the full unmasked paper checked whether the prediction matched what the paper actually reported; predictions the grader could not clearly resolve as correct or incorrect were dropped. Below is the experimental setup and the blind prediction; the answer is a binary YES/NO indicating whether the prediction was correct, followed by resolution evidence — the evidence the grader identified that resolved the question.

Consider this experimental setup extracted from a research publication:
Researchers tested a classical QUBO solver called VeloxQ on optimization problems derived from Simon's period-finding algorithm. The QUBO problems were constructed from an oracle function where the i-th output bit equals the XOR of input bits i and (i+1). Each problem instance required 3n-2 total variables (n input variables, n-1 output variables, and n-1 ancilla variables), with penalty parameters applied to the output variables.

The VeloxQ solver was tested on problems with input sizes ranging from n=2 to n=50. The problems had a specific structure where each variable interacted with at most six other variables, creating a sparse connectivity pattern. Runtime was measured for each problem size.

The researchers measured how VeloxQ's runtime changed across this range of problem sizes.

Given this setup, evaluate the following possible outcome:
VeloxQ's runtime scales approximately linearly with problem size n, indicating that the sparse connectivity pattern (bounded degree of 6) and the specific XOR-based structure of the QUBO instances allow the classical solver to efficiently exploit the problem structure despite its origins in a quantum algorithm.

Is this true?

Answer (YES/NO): NO